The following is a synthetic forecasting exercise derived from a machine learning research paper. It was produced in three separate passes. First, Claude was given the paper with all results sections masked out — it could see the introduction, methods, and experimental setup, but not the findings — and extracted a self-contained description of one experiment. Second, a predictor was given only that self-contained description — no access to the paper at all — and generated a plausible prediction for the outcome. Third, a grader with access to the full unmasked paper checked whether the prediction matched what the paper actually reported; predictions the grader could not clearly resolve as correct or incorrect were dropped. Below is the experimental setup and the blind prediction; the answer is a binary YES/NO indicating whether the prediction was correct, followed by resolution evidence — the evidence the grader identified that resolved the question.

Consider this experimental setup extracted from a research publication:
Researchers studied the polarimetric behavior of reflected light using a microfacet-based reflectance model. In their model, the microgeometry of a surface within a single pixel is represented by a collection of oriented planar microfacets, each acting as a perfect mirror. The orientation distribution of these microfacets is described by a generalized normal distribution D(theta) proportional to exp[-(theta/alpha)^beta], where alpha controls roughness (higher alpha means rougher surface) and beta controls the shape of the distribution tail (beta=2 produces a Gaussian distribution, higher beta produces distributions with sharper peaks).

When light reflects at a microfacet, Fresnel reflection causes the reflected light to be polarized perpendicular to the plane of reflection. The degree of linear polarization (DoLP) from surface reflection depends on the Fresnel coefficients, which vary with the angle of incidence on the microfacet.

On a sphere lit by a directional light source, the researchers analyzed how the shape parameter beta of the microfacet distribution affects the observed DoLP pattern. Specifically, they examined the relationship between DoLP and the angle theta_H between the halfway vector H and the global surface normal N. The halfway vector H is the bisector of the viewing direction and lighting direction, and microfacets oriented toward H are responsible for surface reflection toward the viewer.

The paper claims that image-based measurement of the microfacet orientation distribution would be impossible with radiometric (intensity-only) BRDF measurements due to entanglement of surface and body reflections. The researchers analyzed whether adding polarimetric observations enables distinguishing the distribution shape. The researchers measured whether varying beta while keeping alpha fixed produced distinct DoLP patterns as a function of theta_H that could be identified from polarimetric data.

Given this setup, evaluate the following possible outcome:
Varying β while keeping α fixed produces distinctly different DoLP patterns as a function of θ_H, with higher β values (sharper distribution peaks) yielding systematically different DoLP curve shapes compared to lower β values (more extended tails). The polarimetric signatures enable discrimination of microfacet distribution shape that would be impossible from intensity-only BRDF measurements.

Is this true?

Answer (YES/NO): YES